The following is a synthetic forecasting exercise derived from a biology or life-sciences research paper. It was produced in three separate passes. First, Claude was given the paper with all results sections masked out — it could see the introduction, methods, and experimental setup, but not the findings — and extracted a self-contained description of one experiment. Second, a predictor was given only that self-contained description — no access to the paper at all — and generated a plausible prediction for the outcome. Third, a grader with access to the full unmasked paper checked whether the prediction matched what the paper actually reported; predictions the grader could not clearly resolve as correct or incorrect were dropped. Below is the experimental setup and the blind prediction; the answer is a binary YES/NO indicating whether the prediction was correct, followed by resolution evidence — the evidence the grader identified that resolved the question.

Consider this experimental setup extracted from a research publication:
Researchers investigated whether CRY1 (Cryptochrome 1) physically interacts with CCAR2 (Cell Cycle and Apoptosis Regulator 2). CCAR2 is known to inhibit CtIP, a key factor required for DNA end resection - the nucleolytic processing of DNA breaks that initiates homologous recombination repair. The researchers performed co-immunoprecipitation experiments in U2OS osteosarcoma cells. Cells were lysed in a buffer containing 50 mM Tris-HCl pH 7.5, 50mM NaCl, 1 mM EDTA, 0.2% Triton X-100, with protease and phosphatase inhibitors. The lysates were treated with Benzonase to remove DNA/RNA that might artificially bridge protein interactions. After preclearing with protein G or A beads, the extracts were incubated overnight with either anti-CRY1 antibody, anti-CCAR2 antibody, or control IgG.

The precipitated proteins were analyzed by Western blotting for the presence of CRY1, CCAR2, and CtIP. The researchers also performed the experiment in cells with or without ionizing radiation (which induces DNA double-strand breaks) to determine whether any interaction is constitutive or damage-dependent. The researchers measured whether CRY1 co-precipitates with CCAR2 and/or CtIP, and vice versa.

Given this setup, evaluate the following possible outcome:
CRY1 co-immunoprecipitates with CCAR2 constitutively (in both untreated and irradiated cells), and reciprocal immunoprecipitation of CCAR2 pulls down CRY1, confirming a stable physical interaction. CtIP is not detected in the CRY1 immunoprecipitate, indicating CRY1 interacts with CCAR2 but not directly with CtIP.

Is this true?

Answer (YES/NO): YES